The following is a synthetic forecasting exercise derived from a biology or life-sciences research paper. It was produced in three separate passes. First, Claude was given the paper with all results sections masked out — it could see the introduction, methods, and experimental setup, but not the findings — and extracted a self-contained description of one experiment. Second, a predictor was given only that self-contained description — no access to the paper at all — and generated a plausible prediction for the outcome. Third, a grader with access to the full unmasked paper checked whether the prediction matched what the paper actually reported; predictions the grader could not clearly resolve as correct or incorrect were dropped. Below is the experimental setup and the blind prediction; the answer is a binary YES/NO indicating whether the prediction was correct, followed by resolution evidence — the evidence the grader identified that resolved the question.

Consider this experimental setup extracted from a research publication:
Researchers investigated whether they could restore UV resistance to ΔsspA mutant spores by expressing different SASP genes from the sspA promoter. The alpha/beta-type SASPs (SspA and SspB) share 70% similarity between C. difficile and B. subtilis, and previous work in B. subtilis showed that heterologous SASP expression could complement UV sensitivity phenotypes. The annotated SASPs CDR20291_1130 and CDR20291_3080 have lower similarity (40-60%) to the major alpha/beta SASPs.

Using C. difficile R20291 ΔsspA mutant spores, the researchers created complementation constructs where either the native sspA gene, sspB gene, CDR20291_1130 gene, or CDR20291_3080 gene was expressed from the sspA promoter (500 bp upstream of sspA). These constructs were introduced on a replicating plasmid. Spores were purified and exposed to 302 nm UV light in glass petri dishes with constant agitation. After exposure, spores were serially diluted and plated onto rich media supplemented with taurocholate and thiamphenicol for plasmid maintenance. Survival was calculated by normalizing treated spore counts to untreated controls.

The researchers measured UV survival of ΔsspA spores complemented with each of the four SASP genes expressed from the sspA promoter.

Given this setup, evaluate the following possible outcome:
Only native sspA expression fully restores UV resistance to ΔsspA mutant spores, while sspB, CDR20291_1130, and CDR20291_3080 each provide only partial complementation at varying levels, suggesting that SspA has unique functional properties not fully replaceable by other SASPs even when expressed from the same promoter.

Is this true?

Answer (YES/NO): NO